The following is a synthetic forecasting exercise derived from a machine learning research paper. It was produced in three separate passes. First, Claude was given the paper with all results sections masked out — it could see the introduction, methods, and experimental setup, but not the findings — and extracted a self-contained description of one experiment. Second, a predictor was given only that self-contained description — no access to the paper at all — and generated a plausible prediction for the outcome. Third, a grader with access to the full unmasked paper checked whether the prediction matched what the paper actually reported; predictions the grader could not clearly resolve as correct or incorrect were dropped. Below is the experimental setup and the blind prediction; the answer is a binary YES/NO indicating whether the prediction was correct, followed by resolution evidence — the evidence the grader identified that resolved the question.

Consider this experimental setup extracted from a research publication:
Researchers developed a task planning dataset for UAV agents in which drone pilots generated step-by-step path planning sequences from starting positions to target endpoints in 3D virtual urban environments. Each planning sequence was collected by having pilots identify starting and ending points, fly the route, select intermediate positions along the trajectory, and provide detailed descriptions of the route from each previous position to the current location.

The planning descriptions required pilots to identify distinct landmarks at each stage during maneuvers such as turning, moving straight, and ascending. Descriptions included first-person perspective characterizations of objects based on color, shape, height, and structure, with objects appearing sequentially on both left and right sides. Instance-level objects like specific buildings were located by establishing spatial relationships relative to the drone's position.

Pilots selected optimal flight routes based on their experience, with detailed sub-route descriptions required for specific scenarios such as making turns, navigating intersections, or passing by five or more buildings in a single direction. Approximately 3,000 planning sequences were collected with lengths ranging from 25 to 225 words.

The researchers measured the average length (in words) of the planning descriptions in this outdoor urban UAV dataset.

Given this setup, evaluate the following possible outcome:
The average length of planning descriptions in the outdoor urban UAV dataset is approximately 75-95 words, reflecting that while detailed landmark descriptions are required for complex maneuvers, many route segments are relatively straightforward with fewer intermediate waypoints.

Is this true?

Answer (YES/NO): NO